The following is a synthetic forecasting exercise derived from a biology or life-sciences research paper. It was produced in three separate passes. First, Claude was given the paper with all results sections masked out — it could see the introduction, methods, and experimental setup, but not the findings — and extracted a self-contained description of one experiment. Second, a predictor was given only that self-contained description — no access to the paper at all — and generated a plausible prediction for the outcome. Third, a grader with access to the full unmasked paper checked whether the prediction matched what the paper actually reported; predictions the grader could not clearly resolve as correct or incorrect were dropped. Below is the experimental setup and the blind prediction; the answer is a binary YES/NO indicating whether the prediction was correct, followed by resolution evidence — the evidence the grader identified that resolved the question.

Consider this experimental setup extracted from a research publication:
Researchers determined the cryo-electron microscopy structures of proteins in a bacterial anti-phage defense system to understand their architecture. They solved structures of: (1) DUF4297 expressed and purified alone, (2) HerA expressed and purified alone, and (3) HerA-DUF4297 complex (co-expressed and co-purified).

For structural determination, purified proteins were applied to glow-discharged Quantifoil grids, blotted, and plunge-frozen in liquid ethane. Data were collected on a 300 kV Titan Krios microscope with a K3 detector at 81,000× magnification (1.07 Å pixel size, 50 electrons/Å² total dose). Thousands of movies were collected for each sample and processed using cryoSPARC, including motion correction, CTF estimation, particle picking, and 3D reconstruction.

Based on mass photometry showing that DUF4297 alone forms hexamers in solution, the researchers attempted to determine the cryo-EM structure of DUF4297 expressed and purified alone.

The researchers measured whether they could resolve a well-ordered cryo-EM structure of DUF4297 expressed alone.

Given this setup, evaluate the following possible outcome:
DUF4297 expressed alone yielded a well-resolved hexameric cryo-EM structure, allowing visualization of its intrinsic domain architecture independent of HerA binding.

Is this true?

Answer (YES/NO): NO